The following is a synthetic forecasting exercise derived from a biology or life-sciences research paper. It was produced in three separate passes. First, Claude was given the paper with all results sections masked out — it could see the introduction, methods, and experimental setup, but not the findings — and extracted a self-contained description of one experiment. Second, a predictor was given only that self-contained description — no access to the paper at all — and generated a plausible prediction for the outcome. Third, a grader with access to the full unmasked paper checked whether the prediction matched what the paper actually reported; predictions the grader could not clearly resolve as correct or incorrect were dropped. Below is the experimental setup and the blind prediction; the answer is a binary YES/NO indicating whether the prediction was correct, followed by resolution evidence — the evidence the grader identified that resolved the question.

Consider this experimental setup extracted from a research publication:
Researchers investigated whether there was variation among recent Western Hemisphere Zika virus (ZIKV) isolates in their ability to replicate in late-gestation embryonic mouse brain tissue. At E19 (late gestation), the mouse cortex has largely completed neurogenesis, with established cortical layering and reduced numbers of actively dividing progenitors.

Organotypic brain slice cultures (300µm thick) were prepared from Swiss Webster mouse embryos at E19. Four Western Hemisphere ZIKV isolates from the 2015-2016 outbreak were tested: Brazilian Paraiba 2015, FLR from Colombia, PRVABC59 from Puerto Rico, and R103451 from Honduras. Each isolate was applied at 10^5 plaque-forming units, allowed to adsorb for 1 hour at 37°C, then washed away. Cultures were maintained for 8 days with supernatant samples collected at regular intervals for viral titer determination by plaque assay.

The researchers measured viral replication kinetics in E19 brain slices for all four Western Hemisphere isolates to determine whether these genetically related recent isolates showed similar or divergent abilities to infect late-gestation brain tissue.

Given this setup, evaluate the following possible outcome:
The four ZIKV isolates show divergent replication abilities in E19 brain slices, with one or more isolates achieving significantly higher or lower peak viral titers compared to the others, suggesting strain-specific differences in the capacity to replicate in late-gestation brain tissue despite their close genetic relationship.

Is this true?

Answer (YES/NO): YES